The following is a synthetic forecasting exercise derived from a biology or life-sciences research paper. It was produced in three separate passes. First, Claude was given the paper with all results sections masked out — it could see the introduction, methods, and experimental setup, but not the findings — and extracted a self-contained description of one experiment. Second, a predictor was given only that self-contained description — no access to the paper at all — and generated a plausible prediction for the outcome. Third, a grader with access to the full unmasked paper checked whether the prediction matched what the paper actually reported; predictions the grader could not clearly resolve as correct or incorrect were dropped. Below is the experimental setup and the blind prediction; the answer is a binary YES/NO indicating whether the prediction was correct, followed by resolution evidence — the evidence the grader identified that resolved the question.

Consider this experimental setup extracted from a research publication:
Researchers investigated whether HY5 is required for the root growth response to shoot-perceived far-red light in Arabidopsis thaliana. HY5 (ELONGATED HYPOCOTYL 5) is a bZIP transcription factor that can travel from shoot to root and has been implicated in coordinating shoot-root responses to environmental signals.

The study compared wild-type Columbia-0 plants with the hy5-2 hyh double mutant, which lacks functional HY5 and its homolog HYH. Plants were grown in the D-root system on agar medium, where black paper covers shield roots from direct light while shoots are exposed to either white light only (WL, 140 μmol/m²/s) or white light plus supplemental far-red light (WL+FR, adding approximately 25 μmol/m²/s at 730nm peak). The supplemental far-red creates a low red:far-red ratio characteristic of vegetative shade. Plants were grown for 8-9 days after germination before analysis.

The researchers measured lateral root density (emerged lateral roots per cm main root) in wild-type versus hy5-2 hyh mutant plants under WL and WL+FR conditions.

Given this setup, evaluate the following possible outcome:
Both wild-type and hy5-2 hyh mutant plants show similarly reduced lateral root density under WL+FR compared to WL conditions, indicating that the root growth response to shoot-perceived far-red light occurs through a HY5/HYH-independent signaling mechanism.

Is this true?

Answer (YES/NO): NO